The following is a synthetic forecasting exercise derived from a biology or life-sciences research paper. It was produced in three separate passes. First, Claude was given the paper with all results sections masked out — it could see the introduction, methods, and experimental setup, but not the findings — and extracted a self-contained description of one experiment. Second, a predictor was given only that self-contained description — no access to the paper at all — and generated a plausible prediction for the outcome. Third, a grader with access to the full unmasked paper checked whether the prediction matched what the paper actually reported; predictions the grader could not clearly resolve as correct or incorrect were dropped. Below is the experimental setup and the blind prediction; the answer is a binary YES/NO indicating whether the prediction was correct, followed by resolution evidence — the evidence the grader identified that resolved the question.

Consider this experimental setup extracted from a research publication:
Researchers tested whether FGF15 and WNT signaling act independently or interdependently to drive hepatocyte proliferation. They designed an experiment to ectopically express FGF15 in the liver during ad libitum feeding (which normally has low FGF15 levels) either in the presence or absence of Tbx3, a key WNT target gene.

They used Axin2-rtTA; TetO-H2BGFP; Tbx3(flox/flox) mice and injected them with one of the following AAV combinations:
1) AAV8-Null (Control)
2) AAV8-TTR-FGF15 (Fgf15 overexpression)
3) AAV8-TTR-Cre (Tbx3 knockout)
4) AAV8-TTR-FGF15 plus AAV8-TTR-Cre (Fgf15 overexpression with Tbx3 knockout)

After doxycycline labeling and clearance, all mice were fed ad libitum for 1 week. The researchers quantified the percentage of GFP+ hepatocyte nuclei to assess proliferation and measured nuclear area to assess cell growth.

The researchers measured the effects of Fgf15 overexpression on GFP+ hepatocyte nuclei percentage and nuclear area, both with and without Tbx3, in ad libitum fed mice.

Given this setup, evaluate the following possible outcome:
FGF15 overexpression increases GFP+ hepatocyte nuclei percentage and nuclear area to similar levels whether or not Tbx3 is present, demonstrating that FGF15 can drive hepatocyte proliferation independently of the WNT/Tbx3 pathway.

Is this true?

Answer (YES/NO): NO